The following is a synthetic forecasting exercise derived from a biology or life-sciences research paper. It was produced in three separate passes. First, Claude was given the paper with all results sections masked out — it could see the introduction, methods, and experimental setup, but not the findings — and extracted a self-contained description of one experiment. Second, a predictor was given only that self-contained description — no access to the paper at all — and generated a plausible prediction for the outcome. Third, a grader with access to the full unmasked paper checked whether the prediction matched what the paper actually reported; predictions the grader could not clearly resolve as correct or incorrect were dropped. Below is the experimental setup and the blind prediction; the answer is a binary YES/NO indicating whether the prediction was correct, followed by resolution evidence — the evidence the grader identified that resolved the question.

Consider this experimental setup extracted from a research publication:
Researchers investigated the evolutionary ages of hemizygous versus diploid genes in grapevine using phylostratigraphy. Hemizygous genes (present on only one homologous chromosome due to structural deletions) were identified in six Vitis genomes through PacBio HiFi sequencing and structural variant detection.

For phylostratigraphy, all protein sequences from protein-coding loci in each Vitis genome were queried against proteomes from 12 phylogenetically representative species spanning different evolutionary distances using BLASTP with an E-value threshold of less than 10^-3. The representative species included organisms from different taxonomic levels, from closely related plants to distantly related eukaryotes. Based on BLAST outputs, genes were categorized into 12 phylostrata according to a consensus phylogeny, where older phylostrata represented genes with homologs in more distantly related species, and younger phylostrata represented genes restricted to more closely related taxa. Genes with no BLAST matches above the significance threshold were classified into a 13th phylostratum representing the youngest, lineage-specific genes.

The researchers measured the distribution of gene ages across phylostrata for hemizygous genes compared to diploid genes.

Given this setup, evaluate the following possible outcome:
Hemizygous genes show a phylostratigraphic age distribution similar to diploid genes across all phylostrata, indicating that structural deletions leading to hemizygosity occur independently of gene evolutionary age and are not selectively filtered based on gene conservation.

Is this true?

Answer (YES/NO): NO